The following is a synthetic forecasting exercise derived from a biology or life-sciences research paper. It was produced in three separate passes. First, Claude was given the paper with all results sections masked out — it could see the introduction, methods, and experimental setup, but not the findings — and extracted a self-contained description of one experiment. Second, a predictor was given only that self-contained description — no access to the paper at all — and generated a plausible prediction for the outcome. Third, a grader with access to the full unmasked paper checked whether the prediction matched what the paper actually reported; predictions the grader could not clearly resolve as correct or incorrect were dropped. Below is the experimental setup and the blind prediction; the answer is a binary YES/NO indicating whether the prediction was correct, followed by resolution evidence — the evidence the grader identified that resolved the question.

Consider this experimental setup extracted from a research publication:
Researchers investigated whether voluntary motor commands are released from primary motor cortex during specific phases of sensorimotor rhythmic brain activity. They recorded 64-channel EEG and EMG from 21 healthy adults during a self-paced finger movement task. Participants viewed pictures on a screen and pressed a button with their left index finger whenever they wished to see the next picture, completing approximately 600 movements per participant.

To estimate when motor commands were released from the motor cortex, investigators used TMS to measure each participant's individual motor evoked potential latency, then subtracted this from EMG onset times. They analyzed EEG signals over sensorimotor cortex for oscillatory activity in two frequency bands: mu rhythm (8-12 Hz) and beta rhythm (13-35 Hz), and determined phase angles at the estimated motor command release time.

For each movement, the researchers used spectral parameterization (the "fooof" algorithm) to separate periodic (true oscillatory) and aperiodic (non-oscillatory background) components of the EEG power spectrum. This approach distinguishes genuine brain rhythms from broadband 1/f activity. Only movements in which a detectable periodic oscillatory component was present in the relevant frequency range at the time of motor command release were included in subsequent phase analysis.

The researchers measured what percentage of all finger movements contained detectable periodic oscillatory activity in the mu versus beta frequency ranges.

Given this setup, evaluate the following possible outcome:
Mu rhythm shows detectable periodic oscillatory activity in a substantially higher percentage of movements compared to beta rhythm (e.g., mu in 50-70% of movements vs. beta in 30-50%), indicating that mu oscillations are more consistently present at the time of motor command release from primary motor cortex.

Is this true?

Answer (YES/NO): NO